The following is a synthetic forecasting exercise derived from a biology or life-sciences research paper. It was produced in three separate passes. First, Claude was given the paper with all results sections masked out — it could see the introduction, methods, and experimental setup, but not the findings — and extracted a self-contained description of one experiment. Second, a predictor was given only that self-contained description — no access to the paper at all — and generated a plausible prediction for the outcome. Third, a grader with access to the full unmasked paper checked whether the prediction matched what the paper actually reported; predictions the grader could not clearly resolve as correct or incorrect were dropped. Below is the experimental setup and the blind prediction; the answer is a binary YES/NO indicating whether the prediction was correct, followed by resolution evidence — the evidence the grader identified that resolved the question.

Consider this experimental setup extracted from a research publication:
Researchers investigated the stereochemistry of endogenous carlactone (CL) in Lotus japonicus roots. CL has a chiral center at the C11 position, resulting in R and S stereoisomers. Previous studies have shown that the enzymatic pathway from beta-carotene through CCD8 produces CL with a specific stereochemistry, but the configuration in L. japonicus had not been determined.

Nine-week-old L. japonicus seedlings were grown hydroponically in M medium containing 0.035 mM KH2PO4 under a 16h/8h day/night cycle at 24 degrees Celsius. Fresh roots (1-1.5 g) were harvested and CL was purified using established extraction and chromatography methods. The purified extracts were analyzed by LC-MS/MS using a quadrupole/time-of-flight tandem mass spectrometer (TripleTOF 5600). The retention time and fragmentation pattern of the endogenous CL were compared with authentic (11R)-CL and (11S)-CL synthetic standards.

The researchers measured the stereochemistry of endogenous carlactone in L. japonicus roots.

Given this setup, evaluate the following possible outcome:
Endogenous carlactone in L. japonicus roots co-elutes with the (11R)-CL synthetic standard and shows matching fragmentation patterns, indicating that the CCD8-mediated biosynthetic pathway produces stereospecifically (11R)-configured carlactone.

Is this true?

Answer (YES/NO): YES